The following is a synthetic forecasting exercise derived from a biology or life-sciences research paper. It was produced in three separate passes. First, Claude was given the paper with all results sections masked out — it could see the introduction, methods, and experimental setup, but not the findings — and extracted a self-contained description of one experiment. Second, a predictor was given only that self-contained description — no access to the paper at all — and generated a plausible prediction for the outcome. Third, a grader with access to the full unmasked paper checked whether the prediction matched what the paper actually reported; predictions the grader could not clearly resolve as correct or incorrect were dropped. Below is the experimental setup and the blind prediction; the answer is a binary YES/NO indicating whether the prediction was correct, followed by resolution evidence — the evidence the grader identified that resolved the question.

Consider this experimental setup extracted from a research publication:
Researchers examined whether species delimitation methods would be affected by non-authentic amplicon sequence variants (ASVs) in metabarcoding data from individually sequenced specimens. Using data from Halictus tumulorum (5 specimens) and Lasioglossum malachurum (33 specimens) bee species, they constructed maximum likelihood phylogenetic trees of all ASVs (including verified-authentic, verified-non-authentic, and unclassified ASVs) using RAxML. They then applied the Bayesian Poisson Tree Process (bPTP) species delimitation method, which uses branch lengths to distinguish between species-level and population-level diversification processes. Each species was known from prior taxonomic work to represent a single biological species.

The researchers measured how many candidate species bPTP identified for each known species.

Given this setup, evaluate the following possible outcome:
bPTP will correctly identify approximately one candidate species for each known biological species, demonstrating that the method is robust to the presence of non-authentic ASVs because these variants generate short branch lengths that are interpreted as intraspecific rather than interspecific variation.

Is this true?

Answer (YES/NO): NO